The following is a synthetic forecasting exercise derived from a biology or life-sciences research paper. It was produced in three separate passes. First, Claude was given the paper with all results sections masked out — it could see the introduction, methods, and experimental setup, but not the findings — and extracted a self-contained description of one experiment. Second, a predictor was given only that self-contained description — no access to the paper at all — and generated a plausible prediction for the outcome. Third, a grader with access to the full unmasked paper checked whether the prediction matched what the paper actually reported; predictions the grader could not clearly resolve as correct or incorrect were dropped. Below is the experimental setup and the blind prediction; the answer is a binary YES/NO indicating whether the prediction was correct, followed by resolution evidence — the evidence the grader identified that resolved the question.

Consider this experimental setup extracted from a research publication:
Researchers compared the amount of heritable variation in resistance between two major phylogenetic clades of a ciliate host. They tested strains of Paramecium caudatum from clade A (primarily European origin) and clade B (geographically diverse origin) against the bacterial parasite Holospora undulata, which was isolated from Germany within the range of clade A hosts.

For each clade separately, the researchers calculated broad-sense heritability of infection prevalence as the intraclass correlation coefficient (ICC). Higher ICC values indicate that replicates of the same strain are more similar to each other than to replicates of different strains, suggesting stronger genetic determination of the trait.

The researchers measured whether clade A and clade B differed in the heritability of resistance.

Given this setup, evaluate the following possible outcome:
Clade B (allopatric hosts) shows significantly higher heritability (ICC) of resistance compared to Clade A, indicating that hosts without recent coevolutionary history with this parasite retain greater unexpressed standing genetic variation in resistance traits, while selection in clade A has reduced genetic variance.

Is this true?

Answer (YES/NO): NO